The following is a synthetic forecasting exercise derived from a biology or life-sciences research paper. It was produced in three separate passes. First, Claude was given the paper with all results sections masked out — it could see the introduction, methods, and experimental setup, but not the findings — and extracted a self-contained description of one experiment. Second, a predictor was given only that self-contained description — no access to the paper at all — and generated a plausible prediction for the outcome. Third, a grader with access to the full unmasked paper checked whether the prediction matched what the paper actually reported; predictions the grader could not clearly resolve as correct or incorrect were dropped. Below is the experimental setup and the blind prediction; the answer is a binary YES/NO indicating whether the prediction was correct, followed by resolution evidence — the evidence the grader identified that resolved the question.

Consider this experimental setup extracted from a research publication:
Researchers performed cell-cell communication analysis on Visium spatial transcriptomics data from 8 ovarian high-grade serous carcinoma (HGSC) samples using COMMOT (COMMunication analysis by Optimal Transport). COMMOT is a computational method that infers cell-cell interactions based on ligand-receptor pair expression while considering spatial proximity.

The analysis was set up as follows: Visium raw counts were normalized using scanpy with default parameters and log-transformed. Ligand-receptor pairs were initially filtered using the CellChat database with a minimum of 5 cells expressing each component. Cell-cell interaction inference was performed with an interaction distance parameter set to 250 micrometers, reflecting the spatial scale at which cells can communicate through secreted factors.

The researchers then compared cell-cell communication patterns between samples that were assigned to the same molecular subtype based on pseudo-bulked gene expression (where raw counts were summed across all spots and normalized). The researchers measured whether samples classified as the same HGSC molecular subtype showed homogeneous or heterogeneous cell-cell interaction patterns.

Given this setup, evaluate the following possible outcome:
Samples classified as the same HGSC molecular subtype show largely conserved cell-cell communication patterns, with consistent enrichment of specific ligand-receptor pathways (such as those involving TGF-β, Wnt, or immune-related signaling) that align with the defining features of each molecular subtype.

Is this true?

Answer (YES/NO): NO